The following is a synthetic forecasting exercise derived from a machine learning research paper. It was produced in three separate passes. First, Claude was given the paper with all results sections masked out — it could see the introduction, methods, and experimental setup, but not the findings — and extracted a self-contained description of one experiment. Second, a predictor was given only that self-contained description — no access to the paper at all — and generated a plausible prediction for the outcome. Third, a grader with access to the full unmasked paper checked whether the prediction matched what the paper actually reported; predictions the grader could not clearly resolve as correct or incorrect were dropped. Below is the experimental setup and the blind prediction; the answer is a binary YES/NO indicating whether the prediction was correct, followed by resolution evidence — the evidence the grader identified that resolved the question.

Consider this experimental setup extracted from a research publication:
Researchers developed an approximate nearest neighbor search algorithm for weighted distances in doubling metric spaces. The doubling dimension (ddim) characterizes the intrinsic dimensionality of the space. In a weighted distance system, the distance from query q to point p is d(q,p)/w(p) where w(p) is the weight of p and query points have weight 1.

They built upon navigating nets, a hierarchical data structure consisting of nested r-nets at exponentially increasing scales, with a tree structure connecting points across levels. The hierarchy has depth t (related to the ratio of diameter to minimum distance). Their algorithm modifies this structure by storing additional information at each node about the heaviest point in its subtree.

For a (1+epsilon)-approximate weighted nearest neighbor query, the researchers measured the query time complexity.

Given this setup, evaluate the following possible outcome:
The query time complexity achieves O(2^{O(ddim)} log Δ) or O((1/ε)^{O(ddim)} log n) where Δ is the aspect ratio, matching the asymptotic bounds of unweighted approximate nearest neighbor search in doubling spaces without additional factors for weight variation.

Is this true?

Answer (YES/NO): NO